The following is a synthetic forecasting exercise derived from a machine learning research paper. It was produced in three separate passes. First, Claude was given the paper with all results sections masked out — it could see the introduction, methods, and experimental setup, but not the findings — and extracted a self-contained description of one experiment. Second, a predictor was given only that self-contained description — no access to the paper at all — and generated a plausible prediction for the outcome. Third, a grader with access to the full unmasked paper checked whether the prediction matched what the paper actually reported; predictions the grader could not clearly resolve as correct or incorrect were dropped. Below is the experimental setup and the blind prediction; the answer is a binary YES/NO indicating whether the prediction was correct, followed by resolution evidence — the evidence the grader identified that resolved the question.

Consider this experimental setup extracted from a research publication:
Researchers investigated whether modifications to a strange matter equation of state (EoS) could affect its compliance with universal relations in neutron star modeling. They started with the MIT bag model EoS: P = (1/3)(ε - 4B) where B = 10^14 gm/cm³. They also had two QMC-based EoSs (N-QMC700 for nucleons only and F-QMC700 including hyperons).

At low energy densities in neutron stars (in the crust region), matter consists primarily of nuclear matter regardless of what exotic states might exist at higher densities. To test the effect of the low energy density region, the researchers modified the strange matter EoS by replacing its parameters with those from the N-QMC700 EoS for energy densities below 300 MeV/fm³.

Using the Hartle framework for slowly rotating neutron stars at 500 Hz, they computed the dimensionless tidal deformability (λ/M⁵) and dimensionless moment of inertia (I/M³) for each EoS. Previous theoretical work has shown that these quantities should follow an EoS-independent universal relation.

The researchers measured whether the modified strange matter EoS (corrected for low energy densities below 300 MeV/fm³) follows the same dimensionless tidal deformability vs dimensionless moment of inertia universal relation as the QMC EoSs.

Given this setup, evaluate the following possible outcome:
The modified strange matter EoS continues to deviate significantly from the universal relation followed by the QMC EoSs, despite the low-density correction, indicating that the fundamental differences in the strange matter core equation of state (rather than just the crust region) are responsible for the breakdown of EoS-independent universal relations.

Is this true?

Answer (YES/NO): NO